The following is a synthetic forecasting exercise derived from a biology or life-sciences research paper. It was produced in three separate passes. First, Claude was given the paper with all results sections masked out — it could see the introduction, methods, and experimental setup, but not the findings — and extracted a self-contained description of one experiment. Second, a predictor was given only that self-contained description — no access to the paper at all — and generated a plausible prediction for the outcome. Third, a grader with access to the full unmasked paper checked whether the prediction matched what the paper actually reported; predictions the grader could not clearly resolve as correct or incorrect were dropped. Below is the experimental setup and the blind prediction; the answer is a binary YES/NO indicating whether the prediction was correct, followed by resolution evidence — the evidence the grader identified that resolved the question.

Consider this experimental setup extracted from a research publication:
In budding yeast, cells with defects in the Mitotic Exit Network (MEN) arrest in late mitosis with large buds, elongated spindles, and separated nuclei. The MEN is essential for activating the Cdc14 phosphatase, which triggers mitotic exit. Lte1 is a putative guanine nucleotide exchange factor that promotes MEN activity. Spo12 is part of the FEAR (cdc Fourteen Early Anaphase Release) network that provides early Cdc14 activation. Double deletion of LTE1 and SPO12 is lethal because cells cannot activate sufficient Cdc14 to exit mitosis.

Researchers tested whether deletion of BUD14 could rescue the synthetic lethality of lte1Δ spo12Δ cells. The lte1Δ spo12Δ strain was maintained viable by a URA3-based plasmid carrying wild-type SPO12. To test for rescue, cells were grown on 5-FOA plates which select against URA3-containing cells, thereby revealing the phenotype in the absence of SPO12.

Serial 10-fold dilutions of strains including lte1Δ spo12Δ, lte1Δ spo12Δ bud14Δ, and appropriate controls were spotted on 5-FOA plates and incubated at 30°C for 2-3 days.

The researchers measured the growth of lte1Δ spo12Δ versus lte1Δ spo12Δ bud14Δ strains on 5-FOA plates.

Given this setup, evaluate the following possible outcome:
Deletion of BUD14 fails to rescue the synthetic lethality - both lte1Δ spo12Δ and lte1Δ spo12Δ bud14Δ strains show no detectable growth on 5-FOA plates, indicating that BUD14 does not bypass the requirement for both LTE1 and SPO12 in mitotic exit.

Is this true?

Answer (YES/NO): NO